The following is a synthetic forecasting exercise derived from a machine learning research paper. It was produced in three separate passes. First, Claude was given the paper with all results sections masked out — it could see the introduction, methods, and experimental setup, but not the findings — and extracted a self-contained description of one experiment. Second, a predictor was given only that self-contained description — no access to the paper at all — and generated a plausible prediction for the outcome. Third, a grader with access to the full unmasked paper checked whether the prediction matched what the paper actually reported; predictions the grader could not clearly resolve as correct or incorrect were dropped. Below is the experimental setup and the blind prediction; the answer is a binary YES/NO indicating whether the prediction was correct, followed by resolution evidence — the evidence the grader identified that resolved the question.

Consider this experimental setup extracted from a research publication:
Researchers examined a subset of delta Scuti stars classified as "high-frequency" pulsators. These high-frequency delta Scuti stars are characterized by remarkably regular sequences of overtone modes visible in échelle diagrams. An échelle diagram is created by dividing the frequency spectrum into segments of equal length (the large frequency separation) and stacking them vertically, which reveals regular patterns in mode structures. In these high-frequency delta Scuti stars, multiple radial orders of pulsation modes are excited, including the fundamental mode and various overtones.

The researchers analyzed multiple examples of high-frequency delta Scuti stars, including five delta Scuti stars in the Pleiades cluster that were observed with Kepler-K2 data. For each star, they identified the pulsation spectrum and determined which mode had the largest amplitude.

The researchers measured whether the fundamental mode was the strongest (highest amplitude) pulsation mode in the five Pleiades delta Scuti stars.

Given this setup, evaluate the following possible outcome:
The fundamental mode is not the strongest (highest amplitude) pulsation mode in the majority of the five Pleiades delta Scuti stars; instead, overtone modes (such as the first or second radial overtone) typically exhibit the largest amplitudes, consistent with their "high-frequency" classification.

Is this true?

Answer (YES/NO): YES